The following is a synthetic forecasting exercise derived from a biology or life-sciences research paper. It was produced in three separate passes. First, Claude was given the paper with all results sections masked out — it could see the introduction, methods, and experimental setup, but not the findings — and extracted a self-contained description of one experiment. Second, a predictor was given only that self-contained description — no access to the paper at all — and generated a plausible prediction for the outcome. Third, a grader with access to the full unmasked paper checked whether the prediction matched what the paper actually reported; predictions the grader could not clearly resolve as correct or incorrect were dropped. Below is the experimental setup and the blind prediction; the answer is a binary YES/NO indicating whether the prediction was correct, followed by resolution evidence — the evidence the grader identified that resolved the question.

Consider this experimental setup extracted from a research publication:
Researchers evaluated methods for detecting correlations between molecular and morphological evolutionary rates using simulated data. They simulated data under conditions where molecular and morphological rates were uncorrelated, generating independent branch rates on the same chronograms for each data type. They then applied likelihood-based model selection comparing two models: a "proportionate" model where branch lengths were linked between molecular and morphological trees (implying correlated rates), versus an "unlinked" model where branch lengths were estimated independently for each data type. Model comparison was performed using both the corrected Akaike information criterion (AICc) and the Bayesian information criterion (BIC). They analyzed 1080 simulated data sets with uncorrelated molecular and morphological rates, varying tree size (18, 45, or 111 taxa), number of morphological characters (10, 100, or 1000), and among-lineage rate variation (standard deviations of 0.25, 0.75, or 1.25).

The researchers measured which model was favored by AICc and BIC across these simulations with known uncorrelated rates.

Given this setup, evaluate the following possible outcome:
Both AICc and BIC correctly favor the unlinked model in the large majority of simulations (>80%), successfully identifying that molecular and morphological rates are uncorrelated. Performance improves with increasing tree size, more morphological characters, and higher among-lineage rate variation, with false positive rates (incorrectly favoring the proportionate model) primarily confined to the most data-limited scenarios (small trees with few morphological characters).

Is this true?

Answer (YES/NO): NO